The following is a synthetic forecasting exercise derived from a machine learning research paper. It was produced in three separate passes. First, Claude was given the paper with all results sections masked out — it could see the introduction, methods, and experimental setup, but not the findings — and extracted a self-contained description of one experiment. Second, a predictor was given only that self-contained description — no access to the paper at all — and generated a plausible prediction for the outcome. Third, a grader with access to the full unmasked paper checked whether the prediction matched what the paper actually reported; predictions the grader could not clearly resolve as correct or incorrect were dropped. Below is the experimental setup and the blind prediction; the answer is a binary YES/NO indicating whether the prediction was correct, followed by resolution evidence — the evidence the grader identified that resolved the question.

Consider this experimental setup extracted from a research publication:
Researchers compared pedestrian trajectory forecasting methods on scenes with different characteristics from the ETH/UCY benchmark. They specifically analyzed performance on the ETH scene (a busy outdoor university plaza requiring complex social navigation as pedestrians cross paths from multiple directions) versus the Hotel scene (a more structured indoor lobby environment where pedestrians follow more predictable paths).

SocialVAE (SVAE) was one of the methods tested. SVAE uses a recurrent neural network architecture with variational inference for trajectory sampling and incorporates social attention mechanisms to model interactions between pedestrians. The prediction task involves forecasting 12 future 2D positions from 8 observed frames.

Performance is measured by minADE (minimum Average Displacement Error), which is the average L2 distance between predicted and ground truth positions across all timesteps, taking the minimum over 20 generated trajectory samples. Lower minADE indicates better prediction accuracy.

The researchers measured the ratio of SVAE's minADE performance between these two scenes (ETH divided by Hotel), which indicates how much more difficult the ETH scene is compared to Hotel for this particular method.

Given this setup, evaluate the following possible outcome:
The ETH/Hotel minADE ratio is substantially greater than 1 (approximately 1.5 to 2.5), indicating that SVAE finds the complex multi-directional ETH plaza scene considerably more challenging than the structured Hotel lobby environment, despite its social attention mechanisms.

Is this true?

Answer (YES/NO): NO